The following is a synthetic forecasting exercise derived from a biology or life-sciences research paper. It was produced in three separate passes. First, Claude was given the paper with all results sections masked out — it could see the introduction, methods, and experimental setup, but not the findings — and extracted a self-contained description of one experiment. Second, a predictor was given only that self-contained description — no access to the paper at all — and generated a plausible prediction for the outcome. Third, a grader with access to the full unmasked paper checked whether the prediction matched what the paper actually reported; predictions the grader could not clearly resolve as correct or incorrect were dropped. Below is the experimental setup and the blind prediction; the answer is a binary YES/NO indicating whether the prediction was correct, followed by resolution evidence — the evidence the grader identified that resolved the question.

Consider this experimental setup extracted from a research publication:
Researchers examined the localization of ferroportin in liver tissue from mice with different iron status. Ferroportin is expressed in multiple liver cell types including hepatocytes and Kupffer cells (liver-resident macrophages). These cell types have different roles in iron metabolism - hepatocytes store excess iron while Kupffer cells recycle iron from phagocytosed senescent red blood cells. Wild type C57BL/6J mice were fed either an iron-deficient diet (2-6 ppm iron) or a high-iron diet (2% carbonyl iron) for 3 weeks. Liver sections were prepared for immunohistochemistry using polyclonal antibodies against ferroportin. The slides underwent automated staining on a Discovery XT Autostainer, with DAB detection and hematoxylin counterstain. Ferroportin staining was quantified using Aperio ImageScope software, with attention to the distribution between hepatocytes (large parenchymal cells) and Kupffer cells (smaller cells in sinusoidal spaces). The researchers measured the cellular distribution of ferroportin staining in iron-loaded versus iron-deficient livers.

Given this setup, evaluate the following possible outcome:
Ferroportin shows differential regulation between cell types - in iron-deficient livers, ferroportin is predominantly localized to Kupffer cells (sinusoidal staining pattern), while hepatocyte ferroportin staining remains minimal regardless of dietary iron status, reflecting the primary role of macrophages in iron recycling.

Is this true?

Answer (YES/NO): NO